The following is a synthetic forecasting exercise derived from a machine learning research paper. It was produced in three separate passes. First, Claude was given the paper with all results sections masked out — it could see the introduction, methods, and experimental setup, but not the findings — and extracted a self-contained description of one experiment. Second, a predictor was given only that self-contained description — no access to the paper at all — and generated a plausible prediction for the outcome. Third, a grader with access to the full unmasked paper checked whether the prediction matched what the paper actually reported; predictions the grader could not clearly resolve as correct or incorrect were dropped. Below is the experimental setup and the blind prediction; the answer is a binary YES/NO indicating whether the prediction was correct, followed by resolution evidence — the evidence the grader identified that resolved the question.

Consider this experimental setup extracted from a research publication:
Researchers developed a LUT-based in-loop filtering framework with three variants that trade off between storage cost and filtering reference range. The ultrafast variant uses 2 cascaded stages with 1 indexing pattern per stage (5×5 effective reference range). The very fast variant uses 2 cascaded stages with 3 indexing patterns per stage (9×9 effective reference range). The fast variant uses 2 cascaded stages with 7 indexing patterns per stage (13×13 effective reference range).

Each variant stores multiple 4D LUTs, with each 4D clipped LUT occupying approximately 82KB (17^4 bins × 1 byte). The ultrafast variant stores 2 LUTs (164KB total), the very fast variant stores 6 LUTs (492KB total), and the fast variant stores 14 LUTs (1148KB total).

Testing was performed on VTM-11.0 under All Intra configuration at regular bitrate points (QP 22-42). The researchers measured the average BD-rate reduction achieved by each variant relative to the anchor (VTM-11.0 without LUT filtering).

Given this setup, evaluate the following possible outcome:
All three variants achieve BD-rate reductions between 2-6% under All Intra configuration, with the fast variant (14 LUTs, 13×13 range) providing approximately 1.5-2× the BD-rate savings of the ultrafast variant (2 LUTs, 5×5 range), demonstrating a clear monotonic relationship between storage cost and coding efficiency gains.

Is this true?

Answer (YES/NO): NO